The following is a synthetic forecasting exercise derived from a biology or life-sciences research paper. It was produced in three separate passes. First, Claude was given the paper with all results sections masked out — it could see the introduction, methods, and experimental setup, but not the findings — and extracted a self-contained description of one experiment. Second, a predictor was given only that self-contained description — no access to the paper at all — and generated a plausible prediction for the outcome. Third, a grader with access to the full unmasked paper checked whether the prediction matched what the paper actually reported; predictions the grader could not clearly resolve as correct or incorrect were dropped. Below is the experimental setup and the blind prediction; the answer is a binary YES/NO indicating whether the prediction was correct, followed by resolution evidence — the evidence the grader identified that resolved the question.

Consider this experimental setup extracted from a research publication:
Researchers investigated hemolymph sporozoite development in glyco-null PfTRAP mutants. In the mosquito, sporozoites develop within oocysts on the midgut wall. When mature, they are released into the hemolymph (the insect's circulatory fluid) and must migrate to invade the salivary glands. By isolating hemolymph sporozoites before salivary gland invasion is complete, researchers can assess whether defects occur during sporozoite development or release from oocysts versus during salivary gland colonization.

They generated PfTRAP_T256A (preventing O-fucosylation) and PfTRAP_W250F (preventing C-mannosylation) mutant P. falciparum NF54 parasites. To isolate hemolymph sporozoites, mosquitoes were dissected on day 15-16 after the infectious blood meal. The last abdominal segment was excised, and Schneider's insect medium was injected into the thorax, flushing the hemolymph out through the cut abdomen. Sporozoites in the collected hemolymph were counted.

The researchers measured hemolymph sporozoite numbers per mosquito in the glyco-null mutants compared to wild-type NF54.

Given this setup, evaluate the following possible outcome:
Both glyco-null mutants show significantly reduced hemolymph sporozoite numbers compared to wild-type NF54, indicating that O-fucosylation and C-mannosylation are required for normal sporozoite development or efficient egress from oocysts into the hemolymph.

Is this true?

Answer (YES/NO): NO